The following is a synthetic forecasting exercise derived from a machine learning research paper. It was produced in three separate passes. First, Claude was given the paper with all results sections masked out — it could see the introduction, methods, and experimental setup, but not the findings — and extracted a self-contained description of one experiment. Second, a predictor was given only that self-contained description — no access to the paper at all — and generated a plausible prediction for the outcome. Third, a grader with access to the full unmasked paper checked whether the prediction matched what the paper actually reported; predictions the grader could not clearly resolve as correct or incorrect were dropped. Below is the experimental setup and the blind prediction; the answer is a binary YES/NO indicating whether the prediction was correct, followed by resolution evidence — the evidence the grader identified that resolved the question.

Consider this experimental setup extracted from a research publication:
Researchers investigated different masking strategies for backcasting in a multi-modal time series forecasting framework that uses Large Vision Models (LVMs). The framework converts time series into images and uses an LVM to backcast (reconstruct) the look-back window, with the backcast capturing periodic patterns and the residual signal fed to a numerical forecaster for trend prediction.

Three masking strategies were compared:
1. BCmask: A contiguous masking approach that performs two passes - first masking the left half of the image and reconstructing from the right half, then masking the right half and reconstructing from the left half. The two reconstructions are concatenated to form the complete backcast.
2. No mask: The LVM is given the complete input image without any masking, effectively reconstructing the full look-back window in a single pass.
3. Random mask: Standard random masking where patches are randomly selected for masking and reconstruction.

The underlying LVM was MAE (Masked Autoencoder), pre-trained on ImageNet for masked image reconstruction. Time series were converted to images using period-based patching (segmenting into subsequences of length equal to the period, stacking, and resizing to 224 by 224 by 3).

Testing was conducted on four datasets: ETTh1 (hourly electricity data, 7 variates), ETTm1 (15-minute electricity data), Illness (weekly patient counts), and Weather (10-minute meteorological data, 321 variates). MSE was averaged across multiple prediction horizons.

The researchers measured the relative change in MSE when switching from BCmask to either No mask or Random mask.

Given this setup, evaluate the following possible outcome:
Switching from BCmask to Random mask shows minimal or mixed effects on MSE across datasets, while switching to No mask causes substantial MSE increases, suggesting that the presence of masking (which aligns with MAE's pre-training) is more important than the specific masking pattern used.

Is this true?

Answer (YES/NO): NO